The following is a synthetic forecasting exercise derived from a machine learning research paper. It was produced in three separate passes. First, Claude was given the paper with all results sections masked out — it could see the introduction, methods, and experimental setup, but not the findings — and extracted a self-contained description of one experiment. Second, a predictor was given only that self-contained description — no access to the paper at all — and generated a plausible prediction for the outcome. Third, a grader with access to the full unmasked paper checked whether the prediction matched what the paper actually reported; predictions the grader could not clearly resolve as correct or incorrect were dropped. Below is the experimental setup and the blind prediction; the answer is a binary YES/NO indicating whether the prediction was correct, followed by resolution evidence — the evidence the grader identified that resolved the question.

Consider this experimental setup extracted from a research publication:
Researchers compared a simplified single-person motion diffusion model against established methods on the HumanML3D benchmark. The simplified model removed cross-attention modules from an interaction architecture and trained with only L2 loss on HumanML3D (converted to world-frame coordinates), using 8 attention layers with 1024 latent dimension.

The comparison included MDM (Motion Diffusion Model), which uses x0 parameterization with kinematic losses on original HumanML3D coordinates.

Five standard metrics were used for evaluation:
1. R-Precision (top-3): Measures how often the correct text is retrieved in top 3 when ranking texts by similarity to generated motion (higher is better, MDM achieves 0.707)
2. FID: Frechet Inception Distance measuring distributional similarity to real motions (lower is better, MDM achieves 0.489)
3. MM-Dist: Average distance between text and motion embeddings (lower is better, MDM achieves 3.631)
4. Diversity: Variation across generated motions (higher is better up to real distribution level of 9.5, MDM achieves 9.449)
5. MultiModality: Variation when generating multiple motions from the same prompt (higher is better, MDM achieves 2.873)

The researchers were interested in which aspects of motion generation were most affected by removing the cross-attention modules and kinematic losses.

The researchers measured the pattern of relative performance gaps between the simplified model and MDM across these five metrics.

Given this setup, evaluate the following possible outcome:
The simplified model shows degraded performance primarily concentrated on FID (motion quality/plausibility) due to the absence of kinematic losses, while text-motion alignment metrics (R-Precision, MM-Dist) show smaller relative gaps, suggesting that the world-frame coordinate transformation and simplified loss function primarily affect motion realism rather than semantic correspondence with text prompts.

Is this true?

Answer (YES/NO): YES